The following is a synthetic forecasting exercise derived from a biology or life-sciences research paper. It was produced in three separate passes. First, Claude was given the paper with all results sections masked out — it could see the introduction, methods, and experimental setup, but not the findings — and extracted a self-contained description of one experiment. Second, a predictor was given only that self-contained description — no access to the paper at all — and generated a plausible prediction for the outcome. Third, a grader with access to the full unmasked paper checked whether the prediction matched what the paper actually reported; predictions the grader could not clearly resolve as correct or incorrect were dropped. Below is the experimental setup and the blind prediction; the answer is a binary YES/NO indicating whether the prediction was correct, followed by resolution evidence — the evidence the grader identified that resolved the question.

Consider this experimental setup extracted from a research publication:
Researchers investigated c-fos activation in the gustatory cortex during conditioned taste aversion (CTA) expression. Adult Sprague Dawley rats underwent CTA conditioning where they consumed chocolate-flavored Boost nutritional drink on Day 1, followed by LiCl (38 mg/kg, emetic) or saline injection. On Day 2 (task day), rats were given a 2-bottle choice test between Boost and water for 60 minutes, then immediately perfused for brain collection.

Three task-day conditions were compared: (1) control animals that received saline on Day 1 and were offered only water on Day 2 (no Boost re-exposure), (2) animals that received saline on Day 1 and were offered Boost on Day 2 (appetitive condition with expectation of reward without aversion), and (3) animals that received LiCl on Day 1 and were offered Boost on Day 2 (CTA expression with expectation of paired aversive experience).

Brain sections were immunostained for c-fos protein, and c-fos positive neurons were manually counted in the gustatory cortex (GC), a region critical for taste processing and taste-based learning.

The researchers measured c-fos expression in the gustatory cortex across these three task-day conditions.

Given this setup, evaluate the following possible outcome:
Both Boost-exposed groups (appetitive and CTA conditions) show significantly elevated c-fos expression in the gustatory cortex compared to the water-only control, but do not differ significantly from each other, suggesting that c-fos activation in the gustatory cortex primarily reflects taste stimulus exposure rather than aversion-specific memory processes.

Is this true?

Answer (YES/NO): NO